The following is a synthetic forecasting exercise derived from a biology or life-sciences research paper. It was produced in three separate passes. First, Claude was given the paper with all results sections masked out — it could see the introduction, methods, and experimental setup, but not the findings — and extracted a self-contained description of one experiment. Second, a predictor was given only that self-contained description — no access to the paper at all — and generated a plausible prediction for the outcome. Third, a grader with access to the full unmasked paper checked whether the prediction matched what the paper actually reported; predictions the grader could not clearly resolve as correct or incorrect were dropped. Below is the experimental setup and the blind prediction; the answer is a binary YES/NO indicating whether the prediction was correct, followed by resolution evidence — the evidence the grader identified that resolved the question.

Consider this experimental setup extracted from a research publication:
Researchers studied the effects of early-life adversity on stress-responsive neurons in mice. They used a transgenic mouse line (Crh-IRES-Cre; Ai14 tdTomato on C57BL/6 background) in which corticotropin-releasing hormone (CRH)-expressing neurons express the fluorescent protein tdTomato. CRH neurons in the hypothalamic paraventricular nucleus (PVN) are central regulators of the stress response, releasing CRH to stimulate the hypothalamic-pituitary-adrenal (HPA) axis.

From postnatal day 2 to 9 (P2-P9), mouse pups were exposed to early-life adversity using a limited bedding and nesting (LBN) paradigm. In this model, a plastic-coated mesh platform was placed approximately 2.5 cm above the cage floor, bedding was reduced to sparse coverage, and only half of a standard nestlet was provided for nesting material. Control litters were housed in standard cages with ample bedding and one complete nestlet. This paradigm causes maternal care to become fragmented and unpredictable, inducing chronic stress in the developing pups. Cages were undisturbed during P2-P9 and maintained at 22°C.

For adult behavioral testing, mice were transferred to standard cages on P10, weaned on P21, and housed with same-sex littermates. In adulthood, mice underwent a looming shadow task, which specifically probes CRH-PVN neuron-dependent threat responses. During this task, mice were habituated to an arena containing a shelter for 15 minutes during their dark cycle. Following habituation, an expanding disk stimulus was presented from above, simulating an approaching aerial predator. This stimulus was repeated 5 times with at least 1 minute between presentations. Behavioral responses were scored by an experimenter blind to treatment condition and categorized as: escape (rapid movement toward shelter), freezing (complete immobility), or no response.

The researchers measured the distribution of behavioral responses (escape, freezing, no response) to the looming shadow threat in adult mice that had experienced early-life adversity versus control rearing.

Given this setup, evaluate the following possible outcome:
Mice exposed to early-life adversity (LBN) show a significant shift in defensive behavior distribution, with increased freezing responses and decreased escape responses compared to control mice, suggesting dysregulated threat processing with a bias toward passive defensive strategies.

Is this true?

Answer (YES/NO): NO